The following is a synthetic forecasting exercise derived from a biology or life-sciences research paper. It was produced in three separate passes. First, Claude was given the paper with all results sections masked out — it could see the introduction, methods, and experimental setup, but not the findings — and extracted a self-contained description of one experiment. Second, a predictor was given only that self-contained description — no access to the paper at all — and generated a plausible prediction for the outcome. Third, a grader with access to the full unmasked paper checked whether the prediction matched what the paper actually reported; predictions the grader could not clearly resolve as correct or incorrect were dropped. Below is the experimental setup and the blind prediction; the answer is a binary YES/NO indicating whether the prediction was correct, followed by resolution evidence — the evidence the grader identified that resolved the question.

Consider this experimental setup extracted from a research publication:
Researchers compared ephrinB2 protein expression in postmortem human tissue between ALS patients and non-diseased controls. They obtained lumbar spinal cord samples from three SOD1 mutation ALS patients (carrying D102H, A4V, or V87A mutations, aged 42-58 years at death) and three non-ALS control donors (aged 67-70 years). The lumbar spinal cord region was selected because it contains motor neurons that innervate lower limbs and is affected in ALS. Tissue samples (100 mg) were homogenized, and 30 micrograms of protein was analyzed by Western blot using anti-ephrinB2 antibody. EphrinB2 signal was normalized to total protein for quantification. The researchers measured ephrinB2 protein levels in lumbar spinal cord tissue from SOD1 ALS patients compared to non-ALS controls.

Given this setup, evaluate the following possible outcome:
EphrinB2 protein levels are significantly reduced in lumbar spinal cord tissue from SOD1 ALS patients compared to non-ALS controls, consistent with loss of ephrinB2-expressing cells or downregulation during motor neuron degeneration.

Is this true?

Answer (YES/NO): NO